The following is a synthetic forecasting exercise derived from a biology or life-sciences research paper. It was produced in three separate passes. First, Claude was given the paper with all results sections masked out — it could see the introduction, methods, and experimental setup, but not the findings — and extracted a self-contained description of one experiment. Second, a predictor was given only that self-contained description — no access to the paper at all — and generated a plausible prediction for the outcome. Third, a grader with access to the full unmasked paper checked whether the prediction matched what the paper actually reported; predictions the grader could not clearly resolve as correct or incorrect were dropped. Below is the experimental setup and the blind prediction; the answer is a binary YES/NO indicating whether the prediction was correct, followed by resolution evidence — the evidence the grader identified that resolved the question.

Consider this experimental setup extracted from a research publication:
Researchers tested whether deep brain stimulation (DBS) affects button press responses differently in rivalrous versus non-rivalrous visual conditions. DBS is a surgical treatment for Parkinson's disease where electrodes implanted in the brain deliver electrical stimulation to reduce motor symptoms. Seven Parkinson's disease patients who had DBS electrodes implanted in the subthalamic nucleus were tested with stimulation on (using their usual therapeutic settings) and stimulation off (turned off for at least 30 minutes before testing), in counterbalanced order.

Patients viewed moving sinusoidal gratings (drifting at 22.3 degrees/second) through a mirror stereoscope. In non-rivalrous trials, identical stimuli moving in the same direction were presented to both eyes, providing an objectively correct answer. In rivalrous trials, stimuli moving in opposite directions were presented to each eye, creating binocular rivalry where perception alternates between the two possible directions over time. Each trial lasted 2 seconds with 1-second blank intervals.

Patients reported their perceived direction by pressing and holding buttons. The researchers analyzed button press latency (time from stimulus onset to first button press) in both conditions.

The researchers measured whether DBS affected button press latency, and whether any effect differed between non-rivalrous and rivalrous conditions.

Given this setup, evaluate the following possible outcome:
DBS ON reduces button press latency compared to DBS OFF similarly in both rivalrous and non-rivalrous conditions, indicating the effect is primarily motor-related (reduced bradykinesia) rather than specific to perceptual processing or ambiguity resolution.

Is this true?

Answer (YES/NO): NO